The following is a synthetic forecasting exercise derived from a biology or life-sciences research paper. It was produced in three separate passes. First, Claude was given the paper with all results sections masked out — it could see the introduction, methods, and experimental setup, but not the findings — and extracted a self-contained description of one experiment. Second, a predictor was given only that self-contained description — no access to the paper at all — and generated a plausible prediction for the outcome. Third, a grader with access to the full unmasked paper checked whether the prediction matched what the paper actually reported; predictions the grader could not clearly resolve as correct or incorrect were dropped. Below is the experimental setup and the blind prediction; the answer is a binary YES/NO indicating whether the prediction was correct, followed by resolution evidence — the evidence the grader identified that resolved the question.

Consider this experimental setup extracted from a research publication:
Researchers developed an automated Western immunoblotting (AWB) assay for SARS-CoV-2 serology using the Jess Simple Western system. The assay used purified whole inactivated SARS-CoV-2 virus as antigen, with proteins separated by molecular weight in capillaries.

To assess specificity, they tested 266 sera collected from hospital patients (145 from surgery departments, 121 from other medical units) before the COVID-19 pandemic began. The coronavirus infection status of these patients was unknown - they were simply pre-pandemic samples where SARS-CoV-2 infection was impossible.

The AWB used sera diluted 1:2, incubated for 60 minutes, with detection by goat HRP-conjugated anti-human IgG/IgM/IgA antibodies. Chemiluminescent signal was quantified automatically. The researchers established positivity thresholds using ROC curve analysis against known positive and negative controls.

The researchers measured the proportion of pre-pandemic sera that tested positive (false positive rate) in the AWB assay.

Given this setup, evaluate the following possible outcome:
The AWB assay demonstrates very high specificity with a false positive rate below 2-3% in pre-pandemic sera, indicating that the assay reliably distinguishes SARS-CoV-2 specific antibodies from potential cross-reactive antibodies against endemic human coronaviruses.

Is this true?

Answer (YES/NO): NO